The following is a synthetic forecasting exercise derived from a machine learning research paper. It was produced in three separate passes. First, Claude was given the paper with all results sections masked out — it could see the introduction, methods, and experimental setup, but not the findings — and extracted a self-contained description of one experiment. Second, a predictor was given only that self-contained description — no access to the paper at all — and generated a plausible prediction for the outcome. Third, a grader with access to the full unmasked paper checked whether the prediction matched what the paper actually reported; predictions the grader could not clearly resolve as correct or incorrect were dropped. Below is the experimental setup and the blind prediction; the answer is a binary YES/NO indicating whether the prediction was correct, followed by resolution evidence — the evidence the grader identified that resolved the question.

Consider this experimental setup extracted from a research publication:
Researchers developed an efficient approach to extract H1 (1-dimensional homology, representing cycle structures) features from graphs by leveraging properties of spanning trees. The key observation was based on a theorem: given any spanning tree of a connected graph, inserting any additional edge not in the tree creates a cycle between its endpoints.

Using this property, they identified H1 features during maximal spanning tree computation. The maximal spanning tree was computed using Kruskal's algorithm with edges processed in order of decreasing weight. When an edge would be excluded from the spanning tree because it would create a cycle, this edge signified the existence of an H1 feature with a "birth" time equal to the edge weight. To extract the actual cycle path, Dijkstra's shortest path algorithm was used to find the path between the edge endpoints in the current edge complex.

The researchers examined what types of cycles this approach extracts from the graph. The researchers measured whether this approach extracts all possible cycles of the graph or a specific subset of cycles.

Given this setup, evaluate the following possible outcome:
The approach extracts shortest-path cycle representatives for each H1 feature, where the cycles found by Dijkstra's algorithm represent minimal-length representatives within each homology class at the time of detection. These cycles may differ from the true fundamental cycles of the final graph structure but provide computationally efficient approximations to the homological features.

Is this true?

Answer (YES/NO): NO